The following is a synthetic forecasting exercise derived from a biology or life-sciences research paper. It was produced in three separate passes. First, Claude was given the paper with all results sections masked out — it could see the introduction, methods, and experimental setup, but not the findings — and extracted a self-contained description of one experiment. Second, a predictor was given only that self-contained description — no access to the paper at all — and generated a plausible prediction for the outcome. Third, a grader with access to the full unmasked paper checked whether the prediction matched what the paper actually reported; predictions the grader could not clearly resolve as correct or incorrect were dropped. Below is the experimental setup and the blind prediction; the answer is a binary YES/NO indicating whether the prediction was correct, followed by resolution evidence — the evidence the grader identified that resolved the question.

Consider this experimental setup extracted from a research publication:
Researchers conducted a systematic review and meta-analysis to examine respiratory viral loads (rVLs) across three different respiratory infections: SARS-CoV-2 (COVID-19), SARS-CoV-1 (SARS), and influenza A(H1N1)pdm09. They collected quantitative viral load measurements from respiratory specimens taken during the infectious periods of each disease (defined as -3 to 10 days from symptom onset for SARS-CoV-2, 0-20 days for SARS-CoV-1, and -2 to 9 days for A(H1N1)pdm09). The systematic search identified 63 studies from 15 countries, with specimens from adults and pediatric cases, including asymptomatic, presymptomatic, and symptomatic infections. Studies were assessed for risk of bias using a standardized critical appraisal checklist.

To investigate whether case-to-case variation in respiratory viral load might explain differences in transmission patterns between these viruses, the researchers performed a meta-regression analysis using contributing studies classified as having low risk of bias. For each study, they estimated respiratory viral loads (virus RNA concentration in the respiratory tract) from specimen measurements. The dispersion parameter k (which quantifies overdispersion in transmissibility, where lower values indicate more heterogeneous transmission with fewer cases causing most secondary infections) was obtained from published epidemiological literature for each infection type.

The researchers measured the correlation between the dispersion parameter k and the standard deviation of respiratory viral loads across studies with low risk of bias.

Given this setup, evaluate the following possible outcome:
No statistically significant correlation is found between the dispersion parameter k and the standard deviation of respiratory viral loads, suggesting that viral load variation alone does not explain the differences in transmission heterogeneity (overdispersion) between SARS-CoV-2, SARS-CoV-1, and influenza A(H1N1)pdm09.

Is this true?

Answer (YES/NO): NO